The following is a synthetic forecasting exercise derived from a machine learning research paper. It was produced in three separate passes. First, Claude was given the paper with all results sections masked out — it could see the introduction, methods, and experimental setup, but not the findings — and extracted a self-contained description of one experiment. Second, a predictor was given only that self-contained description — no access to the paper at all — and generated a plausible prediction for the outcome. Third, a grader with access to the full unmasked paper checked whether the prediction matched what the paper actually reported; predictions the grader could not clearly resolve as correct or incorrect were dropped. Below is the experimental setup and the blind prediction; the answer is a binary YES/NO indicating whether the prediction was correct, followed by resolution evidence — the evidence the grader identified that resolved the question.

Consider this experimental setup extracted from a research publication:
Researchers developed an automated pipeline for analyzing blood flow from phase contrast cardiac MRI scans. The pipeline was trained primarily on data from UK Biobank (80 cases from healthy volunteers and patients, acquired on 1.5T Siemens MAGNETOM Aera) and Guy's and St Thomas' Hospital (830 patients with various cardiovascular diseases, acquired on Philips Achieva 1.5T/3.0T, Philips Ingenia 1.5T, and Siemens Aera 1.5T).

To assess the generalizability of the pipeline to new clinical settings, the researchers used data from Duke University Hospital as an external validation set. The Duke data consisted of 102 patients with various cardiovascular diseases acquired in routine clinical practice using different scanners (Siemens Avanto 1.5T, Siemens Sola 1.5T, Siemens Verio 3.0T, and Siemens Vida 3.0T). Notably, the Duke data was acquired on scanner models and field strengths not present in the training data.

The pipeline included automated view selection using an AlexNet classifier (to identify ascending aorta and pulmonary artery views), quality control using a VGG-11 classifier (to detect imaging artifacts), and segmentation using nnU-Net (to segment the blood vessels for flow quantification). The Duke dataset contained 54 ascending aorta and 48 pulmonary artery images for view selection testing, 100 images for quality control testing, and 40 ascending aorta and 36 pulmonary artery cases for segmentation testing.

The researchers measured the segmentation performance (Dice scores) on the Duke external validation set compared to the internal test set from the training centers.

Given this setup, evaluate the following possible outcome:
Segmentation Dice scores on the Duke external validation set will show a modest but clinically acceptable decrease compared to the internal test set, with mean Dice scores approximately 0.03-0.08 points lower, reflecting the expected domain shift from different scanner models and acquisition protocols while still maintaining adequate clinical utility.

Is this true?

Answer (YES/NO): NO